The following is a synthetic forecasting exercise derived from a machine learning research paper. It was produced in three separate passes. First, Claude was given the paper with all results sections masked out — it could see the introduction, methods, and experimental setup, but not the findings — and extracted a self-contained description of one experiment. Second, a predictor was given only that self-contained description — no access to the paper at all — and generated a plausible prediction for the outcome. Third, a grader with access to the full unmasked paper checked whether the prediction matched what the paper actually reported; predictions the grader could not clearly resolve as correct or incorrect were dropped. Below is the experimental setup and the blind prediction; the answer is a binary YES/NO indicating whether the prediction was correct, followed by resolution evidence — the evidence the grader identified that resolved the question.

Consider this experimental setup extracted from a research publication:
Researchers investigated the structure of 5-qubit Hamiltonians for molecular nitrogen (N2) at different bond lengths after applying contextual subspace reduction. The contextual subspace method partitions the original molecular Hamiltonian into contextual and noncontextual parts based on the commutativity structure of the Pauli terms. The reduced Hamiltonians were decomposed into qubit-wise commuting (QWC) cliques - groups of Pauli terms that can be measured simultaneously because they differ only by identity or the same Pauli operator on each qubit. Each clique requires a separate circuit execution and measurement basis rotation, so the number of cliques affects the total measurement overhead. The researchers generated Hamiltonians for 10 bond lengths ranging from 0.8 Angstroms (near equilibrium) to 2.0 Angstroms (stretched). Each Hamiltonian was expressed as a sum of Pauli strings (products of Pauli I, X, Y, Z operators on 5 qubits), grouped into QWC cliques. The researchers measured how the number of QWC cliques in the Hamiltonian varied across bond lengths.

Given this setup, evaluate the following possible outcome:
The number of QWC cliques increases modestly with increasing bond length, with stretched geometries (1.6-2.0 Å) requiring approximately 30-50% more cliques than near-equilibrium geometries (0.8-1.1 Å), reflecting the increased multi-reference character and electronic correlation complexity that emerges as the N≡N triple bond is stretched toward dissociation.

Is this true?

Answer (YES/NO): NO